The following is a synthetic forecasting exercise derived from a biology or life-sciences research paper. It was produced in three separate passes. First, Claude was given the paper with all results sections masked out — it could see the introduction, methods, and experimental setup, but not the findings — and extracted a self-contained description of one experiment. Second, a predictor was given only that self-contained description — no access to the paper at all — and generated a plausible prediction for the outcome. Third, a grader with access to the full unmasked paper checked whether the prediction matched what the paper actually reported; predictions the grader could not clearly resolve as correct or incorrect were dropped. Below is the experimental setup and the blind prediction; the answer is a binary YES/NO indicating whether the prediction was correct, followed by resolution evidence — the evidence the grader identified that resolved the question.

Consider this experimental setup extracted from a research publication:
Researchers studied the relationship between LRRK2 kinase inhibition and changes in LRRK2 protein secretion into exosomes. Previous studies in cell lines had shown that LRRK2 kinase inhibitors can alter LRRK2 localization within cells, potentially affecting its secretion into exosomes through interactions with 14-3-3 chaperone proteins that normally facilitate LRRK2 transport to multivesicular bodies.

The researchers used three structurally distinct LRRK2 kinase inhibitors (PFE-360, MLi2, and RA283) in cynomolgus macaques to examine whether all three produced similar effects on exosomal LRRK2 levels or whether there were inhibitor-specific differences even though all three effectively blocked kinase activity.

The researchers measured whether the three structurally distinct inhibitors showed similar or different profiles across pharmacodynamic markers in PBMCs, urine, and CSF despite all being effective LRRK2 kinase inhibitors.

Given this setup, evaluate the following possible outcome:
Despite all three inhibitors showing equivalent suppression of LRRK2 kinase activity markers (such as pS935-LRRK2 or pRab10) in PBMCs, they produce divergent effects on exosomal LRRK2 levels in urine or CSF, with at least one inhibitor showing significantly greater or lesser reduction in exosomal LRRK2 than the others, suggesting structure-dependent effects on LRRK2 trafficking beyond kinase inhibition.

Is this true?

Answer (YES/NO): NO